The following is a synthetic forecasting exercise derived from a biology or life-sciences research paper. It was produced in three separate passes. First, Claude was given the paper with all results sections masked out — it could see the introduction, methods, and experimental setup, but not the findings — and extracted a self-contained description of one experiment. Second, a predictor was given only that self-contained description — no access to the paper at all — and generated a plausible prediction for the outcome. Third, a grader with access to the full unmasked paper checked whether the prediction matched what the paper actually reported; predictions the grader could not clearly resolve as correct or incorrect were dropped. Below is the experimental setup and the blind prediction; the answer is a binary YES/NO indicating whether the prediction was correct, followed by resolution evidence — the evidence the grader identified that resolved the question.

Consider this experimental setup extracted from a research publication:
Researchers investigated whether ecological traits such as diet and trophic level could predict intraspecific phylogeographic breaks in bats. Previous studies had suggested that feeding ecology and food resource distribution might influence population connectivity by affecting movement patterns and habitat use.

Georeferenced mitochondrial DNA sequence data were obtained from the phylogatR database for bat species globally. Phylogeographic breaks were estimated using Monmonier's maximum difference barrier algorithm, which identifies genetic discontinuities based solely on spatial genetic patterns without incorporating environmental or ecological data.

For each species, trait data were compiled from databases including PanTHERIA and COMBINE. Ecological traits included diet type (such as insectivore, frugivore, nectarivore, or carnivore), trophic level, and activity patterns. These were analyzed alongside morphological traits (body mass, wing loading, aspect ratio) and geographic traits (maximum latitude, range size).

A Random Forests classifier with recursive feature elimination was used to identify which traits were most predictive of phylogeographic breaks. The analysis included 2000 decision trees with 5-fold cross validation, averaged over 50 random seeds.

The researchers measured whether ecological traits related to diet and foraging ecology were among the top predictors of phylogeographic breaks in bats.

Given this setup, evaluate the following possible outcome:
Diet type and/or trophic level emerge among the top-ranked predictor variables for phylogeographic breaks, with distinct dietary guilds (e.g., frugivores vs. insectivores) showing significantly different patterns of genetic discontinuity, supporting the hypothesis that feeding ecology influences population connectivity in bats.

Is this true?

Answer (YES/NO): NO